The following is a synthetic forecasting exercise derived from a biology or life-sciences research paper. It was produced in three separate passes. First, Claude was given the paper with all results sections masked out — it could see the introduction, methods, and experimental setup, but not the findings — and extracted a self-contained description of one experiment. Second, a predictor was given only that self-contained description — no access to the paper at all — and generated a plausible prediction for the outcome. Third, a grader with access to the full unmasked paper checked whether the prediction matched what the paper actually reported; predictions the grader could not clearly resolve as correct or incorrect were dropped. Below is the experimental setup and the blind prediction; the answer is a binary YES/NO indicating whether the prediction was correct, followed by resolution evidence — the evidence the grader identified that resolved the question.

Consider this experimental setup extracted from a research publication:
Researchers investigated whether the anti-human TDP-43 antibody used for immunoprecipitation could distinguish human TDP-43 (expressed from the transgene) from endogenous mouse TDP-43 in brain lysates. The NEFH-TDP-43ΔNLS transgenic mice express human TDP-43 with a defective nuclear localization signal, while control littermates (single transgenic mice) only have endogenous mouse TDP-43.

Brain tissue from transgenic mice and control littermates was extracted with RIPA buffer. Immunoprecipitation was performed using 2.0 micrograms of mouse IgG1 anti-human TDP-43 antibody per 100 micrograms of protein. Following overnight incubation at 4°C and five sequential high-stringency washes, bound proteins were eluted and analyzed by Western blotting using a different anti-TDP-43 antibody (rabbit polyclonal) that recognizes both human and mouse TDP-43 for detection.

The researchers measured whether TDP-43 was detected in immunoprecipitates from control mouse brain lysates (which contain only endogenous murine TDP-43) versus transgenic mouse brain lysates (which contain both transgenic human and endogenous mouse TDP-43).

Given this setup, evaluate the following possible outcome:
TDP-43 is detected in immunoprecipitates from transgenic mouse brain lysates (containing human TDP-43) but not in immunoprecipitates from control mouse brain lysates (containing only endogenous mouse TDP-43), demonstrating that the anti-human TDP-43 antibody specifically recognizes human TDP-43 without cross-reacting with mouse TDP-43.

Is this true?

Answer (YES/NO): YES